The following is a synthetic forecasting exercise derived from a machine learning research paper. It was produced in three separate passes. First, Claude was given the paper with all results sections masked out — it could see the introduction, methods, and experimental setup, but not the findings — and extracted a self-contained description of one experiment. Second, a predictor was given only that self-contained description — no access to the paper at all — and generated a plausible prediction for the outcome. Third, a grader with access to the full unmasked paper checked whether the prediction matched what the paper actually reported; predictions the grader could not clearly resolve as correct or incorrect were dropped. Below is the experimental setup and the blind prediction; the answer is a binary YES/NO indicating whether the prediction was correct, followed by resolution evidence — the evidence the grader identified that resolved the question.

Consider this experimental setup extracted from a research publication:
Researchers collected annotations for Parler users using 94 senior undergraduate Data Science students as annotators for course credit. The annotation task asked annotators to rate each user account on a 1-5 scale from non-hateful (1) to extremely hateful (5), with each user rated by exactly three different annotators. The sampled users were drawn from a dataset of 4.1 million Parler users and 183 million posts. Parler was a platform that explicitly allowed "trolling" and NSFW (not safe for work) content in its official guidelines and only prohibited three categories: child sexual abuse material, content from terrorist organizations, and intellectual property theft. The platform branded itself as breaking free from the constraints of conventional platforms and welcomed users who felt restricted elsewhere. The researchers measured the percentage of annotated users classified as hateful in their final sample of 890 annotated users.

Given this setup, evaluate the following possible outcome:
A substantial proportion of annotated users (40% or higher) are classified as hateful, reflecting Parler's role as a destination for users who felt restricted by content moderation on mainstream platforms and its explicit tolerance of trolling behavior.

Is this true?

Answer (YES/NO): NO